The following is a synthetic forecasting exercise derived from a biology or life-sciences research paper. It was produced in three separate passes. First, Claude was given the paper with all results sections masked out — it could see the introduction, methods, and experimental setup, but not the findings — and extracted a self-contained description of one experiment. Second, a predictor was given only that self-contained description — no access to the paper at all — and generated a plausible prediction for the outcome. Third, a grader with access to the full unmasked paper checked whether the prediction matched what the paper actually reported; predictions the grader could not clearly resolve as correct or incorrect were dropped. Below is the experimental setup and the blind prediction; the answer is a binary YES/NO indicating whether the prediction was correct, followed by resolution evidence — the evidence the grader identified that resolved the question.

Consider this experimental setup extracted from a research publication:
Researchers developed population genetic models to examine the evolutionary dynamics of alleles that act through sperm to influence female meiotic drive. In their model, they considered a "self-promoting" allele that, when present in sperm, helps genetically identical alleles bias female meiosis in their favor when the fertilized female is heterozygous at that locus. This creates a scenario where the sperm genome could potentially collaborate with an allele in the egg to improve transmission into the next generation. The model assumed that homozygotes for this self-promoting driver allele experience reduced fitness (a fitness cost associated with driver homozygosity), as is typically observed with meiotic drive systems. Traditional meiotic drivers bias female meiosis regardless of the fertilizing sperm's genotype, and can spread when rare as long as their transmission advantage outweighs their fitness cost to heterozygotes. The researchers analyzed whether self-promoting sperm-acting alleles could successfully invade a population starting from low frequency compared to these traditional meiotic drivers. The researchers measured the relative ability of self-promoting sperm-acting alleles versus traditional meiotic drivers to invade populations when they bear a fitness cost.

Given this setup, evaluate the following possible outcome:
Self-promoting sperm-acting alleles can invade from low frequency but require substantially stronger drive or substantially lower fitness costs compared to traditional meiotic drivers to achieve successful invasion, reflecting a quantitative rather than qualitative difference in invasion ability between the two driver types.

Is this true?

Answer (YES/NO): NO